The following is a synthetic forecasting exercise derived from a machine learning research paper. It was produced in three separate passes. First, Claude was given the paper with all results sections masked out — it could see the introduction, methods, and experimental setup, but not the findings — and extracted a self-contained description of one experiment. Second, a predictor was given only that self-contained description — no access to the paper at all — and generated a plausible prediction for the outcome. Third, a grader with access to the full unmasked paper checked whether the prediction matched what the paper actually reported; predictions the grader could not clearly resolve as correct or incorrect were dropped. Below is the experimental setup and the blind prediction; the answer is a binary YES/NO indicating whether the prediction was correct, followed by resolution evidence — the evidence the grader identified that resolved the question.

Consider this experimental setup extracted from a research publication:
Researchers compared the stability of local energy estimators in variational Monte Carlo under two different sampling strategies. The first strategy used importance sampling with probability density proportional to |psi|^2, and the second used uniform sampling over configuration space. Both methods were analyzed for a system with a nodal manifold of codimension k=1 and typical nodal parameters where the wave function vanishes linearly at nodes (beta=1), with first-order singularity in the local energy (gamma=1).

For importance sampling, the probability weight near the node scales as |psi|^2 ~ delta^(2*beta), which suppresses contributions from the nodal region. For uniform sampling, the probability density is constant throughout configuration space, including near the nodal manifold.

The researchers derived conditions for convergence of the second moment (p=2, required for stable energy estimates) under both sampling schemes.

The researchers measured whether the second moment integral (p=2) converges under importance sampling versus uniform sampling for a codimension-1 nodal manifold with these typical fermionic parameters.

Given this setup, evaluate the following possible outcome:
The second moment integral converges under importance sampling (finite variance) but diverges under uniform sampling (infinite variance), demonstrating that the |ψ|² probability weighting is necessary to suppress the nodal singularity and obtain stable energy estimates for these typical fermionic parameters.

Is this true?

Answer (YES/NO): YES